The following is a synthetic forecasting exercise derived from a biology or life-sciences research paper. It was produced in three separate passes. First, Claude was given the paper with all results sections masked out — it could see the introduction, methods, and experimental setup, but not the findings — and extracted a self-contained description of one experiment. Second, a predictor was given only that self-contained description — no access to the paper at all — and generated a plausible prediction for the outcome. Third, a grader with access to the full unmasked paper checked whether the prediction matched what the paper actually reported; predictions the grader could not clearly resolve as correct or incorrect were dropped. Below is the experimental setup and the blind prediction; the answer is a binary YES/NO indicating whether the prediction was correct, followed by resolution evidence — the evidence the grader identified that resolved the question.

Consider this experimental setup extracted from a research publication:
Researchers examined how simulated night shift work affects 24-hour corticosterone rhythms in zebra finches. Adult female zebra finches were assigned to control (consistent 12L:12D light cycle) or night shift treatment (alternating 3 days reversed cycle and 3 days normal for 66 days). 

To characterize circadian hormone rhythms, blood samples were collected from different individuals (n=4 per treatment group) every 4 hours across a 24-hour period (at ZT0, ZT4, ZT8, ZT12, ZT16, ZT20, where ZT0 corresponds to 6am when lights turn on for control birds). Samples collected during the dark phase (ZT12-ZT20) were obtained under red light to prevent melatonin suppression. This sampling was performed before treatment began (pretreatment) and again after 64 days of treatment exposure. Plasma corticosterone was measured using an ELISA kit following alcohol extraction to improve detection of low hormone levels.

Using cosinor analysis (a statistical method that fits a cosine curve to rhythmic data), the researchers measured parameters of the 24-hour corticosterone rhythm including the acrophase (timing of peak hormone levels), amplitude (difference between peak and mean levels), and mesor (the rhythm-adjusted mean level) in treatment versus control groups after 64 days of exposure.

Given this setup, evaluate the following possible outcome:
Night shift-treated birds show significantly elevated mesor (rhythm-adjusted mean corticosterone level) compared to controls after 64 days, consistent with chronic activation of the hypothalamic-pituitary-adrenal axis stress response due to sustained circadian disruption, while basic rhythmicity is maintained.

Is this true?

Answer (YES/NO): NO